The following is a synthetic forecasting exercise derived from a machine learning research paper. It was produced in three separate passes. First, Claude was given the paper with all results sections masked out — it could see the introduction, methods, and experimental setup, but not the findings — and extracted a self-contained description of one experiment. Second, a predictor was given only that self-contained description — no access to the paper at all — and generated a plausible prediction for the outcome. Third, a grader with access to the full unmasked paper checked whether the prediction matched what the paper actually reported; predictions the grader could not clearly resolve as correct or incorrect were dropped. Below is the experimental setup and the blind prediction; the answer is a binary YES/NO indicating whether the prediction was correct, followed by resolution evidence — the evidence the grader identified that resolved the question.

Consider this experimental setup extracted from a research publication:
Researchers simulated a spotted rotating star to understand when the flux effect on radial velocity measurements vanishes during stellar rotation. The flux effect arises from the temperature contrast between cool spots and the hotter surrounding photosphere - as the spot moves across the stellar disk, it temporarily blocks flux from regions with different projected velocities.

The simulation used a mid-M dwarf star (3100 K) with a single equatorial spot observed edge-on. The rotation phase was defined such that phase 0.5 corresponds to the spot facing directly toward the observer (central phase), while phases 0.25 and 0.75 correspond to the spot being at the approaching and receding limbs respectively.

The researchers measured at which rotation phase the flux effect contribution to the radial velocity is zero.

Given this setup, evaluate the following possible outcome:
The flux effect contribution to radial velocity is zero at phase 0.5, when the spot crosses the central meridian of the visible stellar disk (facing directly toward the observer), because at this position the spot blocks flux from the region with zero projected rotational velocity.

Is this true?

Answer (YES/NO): YES